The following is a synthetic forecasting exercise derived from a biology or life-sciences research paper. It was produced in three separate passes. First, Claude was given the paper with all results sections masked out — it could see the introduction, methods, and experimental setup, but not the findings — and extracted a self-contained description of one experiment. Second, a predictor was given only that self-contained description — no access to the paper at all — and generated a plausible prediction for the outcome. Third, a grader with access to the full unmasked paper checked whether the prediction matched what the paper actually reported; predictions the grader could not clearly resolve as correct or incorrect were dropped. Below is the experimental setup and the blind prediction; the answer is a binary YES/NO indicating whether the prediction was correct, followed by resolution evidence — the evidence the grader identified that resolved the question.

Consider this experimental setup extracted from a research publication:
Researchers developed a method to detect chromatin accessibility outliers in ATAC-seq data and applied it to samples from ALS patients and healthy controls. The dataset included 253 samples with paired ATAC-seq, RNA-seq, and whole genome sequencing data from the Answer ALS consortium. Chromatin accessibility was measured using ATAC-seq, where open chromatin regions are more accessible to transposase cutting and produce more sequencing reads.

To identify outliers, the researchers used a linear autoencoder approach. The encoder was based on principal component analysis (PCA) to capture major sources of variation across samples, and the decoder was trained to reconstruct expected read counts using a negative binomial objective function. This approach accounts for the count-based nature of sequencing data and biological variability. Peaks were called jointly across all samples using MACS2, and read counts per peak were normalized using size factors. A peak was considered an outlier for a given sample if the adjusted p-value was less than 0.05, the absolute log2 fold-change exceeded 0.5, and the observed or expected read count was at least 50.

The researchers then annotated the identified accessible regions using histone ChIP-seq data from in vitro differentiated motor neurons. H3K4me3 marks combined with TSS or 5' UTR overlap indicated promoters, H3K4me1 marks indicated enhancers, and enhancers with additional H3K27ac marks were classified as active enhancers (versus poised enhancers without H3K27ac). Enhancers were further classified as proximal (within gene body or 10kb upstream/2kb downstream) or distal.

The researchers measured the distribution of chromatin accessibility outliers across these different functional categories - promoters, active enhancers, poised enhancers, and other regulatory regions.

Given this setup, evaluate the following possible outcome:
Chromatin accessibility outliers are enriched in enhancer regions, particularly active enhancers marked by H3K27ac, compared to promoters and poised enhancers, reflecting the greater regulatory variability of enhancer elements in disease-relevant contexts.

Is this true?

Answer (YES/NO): NO